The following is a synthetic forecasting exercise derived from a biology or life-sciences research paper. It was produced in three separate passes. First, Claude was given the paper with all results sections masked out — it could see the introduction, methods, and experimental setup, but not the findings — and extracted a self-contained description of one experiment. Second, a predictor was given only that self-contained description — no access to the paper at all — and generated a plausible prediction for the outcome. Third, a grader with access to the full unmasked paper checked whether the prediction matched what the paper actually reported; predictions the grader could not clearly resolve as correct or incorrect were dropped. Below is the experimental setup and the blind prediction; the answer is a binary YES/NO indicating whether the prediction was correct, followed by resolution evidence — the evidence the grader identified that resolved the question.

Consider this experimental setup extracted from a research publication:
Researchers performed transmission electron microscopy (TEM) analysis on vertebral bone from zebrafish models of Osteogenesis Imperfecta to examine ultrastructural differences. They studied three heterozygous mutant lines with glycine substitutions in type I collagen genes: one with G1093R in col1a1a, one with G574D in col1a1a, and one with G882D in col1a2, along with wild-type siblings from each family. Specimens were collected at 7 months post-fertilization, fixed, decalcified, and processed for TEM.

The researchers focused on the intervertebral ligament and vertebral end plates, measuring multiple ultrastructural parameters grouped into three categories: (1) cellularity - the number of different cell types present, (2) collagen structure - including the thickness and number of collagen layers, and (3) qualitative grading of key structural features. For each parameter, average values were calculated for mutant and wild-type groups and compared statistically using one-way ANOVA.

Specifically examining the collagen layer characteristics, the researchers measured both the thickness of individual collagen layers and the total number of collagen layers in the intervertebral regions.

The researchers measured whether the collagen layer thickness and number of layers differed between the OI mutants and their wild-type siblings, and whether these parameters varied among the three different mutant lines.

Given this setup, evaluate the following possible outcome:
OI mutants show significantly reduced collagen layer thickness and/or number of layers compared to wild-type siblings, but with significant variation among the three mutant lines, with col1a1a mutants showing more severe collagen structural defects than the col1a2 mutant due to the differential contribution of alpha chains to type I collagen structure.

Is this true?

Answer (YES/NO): NO